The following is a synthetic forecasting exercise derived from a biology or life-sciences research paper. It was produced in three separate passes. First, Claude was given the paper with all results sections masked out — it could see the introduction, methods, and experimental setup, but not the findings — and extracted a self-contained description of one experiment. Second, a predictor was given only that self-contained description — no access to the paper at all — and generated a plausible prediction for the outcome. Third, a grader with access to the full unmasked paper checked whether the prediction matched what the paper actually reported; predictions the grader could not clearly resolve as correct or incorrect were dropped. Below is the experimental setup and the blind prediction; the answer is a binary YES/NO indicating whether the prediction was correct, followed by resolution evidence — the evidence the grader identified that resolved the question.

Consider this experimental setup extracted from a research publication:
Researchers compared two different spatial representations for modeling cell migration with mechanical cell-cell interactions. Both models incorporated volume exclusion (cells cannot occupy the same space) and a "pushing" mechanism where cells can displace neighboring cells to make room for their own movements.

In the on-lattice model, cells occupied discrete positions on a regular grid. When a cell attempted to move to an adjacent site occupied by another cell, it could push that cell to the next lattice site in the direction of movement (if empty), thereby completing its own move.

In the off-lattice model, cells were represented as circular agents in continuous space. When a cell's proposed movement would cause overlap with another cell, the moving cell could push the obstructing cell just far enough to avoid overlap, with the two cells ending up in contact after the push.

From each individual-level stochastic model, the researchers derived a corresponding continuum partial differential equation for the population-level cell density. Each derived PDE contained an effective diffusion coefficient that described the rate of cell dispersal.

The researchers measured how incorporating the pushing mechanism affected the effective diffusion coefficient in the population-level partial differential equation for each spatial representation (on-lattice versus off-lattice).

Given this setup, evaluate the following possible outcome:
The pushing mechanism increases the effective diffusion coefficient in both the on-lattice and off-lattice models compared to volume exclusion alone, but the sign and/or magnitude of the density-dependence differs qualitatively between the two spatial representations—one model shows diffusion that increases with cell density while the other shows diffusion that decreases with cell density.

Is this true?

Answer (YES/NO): NO